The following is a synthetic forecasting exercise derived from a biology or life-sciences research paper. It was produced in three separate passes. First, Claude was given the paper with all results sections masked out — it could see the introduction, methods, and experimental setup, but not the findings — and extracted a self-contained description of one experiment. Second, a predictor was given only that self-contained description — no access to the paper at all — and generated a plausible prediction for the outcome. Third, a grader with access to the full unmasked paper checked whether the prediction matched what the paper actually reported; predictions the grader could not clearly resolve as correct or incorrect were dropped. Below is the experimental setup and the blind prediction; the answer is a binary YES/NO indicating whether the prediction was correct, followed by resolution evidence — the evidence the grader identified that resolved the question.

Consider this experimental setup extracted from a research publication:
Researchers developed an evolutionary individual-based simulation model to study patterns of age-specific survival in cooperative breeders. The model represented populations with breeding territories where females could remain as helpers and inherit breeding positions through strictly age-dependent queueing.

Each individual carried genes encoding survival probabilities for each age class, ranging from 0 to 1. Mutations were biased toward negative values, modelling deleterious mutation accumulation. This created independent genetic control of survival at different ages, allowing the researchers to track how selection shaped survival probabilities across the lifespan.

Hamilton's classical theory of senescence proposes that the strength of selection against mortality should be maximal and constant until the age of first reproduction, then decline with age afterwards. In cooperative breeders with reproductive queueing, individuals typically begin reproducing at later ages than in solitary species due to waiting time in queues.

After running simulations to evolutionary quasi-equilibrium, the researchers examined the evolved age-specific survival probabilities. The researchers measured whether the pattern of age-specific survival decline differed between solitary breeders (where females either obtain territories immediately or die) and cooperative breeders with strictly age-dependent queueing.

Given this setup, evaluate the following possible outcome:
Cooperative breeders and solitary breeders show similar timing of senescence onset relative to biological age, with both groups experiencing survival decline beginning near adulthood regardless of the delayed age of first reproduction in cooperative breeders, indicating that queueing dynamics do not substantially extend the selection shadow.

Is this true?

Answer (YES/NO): NO